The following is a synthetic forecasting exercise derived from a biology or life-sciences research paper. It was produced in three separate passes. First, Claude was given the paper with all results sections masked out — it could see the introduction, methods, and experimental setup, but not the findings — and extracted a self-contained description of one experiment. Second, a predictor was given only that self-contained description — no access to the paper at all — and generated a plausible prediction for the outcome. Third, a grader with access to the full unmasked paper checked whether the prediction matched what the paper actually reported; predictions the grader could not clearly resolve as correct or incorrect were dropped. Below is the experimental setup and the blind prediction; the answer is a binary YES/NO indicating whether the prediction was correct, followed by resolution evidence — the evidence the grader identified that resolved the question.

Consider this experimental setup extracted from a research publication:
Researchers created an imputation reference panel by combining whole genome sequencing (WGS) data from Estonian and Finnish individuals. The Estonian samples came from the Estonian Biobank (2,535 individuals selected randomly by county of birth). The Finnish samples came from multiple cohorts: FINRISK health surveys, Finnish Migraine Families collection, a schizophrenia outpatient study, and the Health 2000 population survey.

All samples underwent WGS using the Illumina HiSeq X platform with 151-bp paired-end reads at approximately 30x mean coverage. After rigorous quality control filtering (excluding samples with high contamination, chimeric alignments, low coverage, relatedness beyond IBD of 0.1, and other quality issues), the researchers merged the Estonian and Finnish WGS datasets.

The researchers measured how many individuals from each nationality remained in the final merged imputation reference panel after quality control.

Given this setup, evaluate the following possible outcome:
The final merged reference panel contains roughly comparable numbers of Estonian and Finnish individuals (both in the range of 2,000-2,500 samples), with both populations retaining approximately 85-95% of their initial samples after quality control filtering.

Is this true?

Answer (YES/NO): NO